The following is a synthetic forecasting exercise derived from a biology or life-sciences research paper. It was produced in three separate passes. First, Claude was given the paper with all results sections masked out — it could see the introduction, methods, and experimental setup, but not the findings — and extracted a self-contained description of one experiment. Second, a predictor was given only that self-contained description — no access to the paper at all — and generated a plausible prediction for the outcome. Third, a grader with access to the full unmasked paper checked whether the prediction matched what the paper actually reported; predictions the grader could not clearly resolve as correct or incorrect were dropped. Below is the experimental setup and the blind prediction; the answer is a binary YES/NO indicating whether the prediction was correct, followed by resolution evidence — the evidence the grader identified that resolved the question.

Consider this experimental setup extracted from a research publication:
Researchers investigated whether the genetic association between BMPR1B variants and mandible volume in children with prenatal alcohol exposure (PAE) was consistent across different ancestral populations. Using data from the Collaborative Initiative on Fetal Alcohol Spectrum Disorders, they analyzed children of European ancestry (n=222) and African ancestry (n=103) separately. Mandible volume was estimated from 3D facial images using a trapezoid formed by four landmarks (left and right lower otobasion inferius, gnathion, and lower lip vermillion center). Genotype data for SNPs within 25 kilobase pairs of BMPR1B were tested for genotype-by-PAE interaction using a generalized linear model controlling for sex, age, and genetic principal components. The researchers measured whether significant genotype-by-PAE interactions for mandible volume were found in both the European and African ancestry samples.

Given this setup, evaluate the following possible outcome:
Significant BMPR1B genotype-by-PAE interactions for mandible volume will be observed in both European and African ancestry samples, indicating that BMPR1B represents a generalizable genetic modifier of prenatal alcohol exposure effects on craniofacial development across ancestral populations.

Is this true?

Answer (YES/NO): NO